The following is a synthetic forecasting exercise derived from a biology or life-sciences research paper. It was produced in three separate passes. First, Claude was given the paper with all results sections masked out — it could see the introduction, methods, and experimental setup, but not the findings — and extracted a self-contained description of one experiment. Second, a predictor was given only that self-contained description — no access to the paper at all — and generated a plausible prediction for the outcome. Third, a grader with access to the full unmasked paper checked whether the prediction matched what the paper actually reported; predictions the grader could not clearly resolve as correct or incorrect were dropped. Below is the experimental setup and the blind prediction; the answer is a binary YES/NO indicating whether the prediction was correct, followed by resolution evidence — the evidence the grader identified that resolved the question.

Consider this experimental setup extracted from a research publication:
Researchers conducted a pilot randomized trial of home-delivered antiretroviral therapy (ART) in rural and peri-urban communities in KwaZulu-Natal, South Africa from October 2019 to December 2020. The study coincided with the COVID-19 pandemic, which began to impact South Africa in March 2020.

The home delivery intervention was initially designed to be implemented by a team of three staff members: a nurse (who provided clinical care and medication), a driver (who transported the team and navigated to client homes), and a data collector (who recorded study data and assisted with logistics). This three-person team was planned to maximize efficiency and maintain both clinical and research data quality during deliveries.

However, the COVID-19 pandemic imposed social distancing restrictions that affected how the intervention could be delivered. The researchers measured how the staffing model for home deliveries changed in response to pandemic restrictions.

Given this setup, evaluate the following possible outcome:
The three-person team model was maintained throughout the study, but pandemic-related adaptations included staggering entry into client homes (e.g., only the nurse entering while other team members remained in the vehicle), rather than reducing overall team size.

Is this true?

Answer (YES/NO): NO